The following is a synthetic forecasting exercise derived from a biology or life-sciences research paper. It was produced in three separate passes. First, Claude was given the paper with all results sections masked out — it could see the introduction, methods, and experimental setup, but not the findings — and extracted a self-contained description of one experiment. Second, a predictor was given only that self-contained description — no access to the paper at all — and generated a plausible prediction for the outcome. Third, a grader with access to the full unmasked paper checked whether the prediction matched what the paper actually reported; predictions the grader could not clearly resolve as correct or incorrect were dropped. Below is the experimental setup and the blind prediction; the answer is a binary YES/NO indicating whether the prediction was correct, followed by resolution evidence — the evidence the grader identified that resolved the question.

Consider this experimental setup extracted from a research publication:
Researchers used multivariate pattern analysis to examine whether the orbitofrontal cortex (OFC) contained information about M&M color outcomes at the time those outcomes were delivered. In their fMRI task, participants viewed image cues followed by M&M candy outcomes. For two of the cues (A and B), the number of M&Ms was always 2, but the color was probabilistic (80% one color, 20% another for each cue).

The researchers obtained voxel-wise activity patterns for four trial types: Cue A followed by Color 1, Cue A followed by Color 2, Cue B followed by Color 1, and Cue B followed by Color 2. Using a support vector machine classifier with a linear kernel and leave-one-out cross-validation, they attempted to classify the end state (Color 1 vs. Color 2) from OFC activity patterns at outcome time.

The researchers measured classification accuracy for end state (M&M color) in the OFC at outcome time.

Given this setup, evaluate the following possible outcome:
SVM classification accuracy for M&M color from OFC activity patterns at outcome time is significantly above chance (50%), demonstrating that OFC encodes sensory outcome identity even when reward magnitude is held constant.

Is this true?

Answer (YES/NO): YES